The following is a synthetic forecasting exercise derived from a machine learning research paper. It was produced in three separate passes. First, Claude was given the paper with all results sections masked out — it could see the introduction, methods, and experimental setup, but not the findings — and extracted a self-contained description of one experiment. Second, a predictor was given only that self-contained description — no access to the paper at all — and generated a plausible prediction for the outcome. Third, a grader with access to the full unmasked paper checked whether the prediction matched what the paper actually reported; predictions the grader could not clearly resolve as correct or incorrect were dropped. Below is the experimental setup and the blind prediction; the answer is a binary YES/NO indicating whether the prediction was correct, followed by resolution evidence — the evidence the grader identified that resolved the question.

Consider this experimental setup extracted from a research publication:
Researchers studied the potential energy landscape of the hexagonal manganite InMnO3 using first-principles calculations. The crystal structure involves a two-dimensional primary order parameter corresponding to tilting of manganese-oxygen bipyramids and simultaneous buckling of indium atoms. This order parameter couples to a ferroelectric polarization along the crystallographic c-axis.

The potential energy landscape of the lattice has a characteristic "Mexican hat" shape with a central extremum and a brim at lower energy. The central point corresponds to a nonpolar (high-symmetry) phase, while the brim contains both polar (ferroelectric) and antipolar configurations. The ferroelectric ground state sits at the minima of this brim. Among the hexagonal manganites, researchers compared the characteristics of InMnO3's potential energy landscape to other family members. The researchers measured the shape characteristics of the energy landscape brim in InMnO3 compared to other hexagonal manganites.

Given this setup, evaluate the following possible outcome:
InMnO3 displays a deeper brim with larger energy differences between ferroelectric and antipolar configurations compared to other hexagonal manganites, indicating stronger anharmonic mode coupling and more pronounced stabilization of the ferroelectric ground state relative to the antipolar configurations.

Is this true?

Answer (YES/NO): NO